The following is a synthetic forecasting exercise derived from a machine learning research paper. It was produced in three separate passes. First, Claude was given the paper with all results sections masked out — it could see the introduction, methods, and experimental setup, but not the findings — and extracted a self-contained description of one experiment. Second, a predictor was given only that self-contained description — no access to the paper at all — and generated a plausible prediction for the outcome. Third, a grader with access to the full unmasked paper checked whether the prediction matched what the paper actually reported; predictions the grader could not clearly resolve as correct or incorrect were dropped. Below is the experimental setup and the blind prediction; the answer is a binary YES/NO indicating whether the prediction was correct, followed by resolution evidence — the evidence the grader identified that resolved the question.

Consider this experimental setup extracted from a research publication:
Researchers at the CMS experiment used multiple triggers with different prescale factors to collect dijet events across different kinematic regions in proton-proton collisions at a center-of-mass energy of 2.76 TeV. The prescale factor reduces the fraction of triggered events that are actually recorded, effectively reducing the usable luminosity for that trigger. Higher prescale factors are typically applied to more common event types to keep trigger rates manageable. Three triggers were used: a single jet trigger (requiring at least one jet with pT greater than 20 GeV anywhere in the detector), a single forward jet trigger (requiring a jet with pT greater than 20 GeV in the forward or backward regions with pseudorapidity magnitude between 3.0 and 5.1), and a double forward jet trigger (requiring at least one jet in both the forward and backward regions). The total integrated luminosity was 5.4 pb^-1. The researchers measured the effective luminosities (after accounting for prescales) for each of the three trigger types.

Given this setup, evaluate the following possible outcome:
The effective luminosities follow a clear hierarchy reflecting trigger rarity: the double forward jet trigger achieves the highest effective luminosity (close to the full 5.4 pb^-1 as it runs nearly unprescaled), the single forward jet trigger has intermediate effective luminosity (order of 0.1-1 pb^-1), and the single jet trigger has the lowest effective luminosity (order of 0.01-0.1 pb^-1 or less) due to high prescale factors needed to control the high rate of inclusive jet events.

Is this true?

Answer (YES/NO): YES